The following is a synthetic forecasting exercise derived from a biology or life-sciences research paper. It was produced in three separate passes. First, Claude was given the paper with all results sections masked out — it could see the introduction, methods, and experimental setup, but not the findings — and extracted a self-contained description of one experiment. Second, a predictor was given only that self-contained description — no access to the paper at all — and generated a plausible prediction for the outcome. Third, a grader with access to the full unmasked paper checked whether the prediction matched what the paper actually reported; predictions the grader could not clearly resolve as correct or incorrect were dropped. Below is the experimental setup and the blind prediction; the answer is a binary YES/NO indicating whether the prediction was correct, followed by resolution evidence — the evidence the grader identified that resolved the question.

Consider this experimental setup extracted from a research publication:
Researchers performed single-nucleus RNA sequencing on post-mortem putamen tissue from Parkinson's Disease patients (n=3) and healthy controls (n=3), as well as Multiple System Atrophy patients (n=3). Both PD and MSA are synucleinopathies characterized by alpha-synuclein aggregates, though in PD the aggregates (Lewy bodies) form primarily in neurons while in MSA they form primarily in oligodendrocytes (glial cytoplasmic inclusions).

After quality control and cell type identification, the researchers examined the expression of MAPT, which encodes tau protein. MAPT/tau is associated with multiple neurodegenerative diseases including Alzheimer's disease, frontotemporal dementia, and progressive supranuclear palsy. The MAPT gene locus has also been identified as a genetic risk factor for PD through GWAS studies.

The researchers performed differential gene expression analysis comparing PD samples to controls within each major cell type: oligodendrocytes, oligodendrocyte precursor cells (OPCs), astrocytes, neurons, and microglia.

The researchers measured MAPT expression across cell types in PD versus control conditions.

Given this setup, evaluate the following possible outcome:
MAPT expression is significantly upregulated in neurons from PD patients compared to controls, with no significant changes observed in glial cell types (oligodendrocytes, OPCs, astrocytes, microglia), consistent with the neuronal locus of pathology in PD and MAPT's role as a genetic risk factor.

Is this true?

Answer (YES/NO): NO